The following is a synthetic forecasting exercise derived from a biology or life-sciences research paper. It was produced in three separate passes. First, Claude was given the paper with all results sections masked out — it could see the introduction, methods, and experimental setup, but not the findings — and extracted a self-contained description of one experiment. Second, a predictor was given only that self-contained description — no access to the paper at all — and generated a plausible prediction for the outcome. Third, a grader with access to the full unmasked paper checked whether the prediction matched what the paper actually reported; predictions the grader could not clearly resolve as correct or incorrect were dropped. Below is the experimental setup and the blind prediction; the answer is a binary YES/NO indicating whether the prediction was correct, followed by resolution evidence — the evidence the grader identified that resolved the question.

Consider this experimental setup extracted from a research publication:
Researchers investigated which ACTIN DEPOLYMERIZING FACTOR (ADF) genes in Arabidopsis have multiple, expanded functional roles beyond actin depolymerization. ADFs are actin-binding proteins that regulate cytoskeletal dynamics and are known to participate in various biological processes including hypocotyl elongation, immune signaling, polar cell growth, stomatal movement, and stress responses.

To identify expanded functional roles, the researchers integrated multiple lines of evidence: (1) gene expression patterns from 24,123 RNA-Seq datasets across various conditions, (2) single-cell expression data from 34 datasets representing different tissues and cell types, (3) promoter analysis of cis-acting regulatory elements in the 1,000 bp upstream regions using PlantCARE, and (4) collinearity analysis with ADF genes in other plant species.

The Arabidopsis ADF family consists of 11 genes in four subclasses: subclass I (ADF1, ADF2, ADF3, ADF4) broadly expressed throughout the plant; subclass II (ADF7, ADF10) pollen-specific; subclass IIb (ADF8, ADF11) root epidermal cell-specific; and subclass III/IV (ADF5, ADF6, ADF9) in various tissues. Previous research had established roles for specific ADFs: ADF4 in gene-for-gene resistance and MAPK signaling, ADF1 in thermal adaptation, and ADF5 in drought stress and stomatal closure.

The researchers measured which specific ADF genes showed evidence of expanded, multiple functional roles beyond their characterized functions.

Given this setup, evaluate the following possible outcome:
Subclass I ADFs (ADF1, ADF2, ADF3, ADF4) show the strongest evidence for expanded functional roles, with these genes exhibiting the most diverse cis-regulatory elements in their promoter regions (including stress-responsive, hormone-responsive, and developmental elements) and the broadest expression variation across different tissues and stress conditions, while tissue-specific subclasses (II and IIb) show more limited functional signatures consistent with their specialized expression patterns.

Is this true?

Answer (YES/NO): NO